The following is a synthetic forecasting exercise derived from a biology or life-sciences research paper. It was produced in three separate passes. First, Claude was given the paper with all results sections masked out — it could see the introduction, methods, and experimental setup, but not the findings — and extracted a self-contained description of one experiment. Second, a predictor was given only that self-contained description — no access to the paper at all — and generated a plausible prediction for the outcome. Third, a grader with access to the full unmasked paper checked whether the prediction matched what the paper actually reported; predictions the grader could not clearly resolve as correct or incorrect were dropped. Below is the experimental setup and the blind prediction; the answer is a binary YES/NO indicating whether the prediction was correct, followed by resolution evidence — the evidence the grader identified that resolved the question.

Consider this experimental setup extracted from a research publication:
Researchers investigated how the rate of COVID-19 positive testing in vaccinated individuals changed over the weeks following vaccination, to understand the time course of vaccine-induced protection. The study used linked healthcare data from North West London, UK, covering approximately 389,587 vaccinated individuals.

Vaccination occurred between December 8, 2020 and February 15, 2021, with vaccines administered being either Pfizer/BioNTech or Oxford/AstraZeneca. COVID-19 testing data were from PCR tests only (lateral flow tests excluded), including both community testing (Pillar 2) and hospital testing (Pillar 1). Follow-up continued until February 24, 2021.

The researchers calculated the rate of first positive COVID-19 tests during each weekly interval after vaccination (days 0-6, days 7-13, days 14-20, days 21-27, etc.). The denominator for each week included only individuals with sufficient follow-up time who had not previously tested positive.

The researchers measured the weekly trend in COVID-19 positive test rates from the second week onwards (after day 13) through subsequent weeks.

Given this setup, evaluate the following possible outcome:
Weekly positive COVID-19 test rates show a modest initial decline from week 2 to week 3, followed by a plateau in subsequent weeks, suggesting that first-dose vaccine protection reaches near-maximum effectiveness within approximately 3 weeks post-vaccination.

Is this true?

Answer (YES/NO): NO